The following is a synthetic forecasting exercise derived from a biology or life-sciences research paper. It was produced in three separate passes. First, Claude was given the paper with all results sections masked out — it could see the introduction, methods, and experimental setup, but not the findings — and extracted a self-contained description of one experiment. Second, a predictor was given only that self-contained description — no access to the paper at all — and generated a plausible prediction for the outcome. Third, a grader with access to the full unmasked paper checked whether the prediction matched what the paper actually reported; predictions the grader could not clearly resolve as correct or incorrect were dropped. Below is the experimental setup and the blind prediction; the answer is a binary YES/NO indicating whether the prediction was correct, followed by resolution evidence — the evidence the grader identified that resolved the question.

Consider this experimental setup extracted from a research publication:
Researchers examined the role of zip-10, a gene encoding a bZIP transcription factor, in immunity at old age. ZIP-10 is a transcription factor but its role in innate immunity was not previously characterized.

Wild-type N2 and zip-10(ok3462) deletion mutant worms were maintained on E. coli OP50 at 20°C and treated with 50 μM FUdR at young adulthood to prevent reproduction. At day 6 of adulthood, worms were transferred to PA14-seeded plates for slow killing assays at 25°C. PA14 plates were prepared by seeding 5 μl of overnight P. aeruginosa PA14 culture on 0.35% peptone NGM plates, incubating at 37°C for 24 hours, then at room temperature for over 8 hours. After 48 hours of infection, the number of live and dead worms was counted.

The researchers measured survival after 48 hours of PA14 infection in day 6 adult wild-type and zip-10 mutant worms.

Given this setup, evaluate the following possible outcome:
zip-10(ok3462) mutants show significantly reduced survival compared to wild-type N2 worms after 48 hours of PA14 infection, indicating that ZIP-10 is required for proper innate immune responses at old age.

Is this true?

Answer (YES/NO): NO